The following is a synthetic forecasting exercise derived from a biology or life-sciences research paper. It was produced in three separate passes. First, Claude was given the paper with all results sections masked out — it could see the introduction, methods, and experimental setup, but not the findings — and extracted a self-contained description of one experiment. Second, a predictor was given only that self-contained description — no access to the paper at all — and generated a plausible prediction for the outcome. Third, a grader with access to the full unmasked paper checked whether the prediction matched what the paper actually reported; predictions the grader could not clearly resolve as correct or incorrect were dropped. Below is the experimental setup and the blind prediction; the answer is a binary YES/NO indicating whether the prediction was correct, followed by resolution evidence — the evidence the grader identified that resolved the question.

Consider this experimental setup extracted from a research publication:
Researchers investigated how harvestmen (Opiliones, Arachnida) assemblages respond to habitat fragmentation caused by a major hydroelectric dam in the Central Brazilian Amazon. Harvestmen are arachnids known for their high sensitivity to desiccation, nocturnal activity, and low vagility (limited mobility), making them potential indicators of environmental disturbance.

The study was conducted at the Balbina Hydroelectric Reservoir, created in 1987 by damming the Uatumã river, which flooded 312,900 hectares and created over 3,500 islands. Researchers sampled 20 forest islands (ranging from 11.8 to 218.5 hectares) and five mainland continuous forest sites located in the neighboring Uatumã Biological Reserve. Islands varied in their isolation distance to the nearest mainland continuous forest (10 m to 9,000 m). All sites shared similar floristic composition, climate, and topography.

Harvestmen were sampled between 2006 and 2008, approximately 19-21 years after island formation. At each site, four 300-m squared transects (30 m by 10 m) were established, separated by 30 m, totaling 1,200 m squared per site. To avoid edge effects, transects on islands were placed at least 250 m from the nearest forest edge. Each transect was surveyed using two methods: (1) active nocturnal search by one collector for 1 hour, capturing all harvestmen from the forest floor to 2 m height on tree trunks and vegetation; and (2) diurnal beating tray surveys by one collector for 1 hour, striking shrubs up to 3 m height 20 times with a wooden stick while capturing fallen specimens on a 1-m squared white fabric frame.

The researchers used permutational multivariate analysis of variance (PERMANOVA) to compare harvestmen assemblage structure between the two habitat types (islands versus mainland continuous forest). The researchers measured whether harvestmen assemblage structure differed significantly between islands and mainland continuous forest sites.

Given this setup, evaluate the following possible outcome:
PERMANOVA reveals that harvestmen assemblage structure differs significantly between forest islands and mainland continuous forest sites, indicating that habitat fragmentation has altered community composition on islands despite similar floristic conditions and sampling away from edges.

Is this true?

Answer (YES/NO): YES